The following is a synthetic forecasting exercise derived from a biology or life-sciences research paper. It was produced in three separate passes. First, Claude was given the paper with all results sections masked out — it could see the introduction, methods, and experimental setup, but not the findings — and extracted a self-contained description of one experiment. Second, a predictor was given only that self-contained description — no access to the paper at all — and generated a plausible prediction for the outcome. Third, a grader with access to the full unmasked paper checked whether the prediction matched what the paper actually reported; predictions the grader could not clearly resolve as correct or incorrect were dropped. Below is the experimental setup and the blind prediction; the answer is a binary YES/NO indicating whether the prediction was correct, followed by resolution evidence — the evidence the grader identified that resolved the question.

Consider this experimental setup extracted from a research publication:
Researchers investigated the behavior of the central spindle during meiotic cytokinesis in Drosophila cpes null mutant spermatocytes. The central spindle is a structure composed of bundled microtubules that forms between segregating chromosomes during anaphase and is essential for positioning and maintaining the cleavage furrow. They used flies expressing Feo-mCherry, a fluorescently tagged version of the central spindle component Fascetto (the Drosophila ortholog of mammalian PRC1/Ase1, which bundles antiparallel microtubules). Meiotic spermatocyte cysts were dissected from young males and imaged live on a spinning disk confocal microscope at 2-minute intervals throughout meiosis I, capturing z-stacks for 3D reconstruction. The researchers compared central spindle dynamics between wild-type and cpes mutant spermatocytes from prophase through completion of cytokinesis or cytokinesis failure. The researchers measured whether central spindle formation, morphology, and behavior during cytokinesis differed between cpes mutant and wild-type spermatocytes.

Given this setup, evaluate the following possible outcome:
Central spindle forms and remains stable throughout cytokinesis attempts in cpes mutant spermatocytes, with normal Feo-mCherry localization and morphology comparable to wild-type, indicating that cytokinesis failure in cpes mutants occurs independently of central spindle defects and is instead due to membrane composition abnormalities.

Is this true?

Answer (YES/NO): NO